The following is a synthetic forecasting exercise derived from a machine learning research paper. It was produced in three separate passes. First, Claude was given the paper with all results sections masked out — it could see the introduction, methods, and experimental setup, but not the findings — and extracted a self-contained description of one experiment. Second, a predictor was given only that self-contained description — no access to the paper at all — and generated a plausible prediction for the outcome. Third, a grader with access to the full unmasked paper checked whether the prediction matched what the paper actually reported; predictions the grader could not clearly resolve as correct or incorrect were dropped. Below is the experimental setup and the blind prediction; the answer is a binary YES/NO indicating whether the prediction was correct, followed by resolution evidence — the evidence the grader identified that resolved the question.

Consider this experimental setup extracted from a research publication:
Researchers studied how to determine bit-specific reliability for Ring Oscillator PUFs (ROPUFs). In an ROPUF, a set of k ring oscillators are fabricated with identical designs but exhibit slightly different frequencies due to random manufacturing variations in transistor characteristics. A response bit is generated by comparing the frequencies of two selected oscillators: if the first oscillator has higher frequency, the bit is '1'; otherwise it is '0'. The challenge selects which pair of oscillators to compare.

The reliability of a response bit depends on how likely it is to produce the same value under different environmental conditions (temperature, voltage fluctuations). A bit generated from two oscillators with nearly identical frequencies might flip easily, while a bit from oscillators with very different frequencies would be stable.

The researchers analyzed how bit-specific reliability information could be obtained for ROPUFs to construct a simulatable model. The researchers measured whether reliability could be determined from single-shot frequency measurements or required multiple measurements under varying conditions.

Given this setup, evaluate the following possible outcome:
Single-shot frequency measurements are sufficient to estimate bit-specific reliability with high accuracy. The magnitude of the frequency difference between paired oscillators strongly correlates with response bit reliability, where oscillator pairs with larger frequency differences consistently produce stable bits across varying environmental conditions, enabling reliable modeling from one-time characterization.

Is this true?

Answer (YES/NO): NO